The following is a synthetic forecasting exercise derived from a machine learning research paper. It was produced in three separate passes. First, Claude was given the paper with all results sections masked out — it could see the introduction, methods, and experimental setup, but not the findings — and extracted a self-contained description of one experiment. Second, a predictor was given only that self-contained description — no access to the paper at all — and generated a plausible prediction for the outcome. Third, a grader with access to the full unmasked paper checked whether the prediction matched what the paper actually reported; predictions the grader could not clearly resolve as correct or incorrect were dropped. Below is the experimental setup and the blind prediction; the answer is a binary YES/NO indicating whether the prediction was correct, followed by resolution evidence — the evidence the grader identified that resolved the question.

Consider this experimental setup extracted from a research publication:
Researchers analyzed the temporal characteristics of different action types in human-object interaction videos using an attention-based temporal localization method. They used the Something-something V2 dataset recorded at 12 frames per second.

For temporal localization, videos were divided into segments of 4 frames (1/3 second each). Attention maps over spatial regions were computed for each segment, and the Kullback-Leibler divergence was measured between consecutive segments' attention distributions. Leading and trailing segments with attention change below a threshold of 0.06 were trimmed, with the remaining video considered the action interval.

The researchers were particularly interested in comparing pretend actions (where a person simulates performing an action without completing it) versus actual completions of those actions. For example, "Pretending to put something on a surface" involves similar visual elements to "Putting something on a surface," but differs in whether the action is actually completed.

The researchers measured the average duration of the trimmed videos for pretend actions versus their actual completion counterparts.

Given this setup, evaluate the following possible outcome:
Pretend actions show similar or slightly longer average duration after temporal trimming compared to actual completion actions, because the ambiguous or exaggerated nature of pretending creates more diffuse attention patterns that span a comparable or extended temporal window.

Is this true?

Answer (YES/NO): YES